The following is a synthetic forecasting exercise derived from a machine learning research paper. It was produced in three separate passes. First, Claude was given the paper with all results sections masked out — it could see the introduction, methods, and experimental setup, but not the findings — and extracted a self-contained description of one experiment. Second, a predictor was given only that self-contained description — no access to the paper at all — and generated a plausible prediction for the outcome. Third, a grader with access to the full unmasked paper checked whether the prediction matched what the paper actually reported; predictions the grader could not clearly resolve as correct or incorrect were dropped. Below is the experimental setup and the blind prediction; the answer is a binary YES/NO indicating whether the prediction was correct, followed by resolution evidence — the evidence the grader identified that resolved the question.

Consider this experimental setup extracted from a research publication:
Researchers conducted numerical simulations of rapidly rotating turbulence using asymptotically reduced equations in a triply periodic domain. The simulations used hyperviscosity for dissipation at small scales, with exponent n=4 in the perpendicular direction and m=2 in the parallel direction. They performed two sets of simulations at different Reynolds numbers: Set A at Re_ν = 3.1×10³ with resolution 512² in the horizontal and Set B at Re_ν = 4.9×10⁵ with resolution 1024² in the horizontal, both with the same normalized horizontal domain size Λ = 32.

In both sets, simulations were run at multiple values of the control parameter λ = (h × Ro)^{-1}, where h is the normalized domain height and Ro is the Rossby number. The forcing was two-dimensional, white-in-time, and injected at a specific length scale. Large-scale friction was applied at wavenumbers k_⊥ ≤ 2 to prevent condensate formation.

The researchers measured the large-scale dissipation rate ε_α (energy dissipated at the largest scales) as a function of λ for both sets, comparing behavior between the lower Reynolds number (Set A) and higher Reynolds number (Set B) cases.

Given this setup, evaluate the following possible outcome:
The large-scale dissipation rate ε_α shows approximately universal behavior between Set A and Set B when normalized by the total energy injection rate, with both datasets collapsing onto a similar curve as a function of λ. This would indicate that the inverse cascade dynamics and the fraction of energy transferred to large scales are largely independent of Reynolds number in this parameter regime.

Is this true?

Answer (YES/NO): NO